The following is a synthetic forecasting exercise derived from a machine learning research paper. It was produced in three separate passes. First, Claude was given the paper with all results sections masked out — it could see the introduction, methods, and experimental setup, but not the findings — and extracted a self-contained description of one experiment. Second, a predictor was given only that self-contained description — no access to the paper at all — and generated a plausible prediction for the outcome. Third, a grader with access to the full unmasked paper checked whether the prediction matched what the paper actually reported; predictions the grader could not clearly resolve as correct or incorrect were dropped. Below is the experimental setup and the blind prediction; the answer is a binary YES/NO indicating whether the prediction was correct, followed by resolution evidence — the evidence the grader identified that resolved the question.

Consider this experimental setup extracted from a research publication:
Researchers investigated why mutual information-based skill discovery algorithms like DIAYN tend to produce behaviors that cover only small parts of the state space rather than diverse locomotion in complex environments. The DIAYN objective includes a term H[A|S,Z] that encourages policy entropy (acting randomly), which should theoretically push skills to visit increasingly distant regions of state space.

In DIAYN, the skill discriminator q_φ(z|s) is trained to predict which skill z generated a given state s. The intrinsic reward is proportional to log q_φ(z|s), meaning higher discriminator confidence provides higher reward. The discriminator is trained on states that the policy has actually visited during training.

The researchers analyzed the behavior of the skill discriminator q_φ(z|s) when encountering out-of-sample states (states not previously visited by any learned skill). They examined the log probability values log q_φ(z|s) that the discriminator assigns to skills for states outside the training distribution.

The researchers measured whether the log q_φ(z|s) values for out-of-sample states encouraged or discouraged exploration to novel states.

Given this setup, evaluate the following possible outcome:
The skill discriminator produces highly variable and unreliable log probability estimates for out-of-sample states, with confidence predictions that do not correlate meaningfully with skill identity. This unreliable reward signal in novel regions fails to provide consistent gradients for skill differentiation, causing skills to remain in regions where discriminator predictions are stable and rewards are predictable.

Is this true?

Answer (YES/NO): NO